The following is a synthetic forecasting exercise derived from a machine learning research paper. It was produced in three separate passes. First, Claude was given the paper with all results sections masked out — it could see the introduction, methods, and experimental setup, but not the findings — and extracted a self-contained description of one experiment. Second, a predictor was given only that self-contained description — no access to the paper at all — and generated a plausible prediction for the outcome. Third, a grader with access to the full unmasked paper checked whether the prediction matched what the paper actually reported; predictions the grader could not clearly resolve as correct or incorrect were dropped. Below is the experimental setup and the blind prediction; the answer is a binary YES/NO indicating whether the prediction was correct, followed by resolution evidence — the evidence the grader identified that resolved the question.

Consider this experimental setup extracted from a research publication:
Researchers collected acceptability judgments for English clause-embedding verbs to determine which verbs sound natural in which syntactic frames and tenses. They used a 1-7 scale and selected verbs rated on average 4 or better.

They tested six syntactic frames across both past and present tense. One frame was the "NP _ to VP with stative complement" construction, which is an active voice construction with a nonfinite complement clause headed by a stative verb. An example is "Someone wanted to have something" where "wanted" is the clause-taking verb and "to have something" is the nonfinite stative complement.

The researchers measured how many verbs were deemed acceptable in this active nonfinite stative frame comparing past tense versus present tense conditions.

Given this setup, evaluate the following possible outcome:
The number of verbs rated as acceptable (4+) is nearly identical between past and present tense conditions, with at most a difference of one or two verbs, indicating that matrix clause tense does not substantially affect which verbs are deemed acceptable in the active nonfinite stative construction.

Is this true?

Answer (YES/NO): NO